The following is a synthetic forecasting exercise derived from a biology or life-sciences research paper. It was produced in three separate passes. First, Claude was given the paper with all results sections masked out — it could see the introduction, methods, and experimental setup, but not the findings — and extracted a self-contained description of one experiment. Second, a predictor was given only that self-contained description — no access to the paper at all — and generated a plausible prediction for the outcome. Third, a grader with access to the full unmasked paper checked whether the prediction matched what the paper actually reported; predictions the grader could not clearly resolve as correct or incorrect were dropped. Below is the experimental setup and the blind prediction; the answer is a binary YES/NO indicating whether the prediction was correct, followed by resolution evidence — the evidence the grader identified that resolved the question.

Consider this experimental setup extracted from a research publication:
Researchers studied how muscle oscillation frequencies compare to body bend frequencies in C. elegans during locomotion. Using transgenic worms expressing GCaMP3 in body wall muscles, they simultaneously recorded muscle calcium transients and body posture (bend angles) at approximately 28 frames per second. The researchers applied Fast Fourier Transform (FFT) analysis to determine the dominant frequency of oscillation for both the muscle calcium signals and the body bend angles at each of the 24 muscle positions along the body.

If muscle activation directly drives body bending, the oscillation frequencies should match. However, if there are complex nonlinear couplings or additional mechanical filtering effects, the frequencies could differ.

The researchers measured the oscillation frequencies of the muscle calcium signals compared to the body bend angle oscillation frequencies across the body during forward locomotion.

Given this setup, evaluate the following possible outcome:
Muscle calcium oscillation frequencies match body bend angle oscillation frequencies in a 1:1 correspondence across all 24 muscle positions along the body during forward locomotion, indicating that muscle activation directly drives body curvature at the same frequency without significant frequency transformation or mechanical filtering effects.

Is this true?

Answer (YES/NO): YES